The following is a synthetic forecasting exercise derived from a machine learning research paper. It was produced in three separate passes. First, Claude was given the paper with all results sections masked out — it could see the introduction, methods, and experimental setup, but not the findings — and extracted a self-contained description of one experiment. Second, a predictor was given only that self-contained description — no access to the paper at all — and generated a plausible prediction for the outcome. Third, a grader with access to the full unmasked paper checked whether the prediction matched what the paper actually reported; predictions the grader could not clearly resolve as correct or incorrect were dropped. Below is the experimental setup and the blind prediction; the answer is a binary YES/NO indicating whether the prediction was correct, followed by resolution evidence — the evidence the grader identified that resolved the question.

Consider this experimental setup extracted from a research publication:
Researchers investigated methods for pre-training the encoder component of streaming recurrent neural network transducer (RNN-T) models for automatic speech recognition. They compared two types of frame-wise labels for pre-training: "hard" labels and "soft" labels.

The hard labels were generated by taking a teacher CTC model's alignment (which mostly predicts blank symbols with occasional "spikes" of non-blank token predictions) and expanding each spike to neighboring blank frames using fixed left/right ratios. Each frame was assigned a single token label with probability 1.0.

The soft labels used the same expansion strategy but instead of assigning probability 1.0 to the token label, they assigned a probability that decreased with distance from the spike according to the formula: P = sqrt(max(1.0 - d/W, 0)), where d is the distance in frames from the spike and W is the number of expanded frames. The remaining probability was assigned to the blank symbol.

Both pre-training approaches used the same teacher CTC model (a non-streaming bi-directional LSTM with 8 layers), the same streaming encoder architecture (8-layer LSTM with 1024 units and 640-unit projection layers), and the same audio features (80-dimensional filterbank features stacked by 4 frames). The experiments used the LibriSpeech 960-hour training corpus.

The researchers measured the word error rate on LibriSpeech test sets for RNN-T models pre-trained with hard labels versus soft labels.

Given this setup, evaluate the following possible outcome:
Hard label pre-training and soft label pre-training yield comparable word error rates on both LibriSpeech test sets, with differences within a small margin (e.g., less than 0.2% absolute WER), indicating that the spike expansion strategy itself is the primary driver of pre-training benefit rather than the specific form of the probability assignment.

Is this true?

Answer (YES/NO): YES